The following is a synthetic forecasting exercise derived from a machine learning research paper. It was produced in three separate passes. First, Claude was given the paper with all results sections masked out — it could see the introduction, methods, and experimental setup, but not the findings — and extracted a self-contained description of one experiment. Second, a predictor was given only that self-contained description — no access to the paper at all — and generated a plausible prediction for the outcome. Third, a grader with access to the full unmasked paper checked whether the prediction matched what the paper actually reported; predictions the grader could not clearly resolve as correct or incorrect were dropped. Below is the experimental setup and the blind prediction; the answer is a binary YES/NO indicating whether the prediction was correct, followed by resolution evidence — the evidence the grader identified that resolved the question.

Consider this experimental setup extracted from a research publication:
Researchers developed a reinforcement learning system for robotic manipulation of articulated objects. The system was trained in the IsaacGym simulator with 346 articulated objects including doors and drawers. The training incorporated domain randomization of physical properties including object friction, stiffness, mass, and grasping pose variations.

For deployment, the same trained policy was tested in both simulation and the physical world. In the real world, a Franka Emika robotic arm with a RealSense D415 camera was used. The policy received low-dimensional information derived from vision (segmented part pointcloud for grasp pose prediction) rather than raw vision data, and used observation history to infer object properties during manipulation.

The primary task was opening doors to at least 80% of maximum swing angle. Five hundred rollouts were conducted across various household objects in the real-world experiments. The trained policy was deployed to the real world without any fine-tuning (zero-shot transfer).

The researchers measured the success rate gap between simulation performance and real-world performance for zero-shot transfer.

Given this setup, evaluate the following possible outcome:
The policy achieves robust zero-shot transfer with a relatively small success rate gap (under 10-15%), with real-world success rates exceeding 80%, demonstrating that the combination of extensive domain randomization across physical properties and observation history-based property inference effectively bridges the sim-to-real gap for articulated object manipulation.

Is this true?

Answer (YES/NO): NO